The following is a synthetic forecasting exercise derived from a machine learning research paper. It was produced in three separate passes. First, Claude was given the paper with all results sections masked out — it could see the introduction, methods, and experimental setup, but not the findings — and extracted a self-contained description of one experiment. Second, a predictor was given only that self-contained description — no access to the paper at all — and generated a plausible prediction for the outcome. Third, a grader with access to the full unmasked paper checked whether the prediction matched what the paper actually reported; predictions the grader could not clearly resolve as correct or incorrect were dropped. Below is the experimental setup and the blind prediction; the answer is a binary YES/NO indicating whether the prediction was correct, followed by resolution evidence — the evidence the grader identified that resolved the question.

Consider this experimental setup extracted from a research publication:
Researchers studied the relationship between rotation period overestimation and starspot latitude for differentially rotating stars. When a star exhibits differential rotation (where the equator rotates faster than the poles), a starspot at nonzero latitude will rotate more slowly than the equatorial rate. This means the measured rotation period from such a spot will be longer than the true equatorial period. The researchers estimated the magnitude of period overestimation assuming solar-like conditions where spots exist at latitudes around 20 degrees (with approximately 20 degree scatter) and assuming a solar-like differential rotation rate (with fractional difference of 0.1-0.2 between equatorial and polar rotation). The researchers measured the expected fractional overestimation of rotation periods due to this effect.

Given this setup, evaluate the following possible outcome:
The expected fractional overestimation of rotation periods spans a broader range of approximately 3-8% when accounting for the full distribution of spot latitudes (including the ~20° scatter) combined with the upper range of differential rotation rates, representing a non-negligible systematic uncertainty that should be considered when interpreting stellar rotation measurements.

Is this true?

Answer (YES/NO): NO